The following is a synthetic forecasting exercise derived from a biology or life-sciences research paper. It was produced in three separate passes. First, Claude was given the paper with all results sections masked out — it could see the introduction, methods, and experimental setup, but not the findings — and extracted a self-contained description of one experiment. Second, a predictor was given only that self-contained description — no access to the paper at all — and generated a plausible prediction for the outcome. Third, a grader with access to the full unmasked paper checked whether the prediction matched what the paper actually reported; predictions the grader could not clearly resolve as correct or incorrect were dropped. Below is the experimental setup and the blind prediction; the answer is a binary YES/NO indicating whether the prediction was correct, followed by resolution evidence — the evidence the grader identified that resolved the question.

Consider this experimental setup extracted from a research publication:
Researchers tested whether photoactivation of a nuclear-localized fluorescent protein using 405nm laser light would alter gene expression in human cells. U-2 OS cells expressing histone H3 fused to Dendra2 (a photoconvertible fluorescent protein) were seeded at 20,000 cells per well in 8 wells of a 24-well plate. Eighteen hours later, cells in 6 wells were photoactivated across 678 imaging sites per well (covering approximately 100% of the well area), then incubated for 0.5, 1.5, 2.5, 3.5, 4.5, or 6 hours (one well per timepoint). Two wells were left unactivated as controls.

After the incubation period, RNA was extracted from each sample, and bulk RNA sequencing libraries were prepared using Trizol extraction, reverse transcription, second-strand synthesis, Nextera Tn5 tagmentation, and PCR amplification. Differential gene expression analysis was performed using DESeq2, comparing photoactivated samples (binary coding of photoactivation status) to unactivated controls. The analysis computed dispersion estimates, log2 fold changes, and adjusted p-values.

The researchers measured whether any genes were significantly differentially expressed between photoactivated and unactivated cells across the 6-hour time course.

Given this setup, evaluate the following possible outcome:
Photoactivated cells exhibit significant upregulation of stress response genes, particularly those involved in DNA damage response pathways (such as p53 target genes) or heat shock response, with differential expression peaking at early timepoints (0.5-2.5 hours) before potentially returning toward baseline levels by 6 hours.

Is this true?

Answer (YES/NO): NO